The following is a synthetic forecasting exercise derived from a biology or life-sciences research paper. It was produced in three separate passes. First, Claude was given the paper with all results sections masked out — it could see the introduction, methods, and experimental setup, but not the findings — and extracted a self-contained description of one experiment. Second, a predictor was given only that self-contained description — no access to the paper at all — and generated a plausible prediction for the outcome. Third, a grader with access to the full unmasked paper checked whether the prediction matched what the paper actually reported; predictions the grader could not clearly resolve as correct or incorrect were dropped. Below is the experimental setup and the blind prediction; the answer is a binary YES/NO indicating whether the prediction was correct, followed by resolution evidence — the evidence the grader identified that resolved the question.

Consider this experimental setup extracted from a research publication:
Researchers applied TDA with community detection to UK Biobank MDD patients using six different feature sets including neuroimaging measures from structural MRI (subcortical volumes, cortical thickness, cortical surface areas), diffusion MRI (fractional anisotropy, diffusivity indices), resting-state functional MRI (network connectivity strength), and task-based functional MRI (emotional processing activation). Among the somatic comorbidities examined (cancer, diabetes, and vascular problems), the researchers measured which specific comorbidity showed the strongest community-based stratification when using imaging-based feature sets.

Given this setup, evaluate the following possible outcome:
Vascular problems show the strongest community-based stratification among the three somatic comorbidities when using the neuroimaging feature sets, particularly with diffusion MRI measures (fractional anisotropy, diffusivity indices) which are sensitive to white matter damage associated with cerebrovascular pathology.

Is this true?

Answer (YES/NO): NO